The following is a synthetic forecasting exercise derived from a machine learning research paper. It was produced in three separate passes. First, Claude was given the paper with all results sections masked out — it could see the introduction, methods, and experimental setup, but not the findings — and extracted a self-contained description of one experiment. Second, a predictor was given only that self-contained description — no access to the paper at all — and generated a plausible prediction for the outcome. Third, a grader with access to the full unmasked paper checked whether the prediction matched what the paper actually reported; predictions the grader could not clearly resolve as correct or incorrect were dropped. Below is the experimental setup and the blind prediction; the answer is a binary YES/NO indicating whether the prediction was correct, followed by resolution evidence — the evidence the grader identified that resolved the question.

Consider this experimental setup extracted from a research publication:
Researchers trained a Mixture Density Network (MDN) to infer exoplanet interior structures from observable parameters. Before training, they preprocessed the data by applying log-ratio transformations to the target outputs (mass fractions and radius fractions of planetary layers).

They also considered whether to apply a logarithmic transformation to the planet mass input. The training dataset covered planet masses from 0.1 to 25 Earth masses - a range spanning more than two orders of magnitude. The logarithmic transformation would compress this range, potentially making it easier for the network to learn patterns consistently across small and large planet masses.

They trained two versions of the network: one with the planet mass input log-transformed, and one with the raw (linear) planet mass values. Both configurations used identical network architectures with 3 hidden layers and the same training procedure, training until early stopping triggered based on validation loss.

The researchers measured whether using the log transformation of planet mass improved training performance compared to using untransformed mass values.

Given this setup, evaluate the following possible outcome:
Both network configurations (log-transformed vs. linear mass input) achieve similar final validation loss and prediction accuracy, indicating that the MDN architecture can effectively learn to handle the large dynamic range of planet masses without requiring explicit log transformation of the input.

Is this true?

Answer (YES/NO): NO